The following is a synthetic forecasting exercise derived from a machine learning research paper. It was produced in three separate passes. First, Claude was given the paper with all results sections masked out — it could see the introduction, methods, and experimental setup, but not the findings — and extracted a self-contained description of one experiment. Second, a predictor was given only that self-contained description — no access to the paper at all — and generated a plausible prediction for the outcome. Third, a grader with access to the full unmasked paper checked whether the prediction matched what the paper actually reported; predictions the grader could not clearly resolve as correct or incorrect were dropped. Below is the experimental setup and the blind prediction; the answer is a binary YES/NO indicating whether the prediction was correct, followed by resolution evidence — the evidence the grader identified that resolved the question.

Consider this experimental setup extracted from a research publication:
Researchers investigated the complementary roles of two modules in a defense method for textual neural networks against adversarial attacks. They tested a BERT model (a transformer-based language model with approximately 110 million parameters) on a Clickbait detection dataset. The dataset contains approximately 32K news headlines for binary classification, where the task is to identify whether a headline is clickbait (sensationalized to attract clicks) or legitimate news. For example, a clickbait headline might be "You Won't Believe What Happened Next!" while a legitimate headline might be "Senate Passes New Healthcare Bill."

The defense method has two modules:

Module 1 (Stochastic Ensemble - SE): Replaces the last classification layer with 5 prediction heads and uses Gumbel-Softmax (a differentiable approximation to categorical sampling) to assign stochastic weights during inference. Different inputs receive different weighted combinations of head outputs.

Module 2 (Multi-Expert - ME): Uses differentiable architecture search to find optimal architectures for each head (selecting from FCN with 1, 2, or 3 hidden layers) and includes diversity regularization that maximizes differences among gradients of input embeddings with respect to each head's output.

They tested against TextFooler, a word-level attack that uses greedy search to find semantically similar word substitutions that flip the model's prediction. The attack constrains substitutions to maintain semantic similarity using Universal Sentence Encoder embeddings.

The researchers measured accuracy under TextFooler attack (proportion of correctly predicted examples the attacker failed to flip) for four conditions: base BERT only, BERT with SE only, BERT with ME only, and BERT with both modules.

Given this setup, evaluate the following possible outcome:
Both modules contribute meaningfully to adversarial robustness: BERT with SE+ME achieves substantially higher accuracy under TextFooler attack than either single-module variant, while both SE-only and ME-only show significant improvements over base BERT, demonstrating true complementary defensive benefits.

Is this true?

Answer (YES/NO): NO